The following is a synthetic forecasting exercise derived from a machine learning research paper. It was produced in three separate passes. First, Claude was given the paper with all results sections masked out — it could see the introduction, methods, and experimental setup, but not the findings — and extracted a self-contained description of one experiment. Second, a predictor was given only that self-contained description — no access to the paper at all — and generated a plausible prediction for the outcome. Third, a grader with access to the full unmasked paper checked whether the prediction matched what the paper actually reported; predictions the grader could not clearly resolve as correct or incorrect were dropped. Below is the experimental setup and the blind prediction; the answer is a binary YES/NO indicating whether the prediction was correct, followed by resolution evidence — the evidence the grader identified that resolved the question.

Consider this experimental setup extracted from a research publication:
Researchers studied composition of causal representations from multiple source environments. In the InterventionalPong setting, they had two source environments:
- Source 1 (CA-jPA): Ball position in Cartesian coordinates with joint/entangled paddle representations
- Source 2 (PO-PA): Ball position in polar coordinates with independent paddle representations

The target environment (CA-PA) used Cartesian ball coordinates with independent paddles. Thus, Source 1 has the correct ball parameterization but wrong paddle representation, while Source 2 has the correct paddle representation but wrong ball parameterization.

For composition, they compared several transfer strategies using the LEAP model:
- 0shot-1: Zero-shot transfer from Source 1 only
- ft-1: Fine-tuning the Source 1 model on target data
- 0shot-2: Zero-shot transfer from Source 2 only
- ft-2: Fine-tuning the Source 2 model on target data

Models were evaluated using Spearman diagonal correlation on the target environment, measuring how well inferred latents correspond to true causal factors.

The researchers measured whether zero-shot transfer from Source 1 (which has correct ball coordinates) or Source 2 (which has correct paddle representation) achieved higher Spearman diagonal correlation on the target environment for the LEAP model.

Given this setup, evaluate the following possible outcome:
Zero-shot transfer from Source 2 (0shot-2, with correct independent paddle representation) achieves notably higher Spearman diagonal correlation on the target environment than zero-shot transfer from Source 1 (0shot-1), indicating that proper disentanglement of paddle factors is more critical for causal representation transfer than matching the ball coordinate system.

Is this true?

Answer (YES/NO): YES